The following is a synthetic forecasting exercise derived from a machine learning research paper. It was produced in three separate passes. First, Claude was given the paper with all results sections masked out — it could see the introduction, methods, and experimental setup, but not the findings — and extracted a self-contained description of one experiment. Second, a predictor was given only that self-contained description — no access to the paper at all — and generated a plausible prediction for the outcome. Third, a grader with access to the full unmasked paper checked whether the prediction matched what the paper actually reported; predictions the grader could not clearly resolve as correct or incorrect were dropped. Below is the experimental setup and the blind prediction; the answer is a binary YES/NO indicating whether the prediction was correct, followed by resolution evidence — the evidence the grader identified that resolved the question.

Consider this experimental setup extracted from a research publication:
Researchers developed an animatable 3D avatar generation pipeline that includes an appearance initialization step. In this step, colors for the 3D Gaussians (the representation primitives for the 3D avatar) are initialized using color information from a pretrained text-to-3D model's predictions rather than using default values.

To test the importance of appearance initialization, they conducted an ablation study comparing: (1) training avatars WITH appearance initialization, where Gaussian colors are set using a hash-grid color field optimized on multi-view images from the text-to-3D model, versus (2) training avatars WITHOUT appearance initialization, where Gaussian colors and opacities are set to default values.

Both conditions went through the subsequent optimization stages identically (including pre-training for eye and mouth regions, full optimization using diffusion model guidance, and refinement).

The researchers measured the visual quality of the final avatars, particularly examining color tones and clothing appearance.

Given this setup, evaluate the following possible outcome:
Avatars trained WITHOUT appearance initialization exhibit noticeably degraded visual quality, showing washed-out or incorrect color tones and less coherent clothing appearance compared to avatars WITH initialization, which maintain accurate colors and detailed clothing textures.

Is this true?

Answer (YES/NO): YES